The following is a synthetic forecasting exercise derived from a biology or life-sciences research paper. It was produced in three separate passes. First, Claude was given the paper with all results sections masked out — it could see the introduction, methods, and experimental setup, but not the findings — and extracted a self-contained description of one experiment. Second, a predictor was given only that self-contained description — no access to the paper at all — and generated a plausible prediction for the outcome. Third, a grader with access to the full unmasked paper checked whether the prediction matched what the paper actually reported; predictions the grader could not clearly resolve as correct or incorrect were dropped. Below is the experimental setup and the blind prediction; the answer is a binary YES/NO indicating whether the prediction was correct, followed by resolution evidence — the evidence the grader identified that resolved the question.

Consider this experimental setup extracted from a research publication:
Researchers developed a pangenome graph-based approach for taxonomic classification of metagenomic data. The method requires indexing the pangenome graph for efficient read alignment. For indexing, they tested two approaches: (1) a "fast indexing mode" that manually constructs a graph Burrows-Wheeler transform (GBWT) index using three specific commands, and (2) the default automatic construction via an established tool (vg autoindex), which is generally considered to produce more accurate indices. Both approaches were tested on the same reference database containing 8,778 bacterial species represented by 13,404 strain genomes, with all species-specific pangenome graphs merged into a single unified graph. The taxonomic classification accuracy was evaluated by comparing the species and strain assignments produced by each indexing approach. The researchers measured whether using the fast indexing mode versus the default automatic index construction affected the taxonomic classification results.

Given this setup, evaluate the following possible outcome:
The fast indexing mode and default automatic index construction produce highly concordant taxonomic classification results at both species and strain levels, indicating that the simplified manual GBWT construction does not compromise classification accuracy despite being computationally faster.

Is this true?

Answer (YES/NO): YES